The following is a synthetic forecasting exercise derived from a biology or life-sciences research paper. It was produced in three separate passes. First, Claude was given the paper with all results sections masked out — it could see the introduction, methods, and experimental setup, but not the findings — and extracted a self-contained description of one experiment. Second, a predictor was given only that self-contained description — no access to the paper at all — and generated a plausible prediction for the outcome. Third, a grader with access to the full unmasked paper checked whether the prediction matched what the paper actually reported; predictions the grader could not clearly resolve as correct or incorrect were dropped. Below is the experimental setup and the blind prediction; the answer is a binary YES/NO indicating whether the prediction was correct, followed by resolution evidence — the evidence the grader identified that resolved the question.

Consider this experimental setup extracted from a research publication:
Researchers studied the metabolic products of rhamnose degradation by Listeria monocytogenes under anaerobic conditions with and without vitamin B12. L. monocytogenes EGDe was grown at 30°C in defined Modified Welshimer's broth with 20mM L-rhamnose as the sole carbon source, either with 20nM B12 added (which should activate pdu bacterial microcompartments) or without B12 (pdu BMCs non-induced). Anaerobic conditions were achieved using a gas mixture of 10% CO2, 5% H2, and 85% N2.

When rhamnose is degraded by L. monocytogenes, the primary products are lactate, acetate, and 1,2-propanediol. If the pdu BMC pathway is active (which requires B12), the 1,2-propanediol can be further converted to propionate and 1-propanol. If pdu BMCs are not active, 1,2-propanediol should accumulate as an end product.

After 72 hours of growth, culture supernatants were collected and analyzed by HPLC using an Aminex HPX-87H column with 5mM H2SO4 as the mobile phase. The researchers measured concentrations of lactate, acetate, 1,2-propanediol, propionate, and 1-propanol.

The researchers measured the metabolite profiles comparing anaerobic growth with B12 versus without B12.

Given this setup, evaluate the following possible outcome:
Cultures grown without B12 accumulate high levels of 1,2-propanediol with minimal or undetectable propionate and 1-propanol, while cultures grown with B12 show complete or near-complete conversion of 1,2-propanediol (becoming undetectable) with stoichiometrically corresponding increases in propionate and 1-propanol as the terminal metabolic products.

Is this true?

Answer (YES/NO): NO